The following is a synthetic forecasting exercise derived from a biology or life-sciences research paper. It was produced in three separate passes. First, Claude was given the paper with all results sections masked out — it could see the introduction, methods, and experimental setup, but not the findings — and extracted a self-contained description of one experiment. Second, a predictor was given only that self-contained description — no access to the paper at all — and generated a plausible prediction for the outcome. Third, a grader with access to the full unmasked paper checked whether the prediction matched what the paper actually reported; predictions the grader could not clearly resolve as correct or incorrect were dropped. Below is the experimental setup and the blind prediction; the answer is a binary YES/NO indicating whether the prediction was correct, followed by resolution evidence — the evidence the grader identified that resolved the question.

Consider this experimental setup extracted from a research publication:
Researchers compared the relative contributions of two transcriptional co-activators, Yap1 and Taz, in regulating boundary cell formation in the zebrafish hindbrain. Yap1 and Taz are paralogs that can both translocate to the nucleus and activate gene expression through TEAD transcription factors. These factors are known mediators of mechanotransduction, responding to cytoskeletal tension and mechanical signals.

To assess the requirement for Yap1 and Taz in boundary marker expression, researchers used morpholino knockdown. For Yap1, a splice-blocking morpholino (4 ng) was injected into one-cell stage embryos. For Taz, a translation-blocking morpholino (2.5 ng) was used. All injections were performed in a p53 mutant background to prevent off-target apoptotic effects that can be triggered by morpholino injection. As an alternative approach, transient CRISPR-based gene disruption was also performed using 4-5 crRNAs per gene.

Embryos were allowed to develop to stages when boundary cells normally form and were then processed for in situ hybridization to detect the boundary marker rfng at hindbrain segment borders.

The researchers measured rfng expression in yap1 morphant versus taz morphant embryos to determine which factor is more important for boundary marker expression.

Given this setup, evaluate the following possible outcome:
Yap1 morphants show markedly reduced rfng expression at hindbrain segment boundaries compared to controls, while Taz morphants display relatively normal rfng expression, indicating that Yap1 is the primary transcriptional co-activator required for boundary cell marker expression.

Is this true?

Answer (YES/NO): NO